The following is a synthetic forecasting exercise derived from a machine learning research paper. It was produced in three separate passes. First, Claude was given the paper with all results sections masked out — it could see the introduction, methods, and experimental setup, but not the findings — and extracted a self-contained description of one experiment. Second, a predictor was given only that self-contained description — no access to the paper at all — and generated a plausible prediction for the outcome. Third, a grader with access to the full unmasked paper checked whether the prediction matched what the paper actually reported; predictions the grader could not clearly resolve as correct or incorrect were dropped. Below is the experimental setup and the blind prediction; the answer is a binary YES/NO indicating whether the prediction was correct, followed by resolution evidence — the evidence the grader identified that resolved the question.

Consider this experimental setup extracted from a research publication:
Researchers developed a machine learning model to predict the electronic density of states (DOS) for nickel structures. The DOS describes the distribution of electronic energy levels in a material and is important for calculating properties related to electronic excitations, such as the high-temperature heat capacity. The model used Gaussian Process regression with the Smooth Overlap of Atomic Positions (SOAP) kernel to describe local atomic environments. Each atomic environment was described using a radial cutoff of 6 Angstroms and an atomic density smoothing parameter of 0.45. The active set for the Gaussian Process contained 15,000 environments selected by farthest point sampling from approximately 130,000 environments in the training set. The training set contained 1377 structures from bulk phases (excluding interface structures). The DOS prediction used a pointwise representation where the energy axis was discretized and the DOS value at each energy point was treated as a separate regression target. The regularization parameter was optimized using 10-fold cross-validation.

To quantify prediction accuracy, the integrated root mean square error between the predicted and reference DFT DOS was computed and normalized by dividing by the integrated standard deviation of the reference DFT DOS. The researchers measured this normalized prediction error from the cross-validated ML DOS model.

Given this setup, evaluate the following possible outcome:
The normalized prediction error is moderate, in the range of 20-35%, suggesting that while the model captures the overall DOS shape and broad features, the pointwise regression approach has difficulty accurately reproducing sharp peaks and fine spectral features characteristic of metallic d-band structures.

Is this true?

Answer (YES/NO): YES